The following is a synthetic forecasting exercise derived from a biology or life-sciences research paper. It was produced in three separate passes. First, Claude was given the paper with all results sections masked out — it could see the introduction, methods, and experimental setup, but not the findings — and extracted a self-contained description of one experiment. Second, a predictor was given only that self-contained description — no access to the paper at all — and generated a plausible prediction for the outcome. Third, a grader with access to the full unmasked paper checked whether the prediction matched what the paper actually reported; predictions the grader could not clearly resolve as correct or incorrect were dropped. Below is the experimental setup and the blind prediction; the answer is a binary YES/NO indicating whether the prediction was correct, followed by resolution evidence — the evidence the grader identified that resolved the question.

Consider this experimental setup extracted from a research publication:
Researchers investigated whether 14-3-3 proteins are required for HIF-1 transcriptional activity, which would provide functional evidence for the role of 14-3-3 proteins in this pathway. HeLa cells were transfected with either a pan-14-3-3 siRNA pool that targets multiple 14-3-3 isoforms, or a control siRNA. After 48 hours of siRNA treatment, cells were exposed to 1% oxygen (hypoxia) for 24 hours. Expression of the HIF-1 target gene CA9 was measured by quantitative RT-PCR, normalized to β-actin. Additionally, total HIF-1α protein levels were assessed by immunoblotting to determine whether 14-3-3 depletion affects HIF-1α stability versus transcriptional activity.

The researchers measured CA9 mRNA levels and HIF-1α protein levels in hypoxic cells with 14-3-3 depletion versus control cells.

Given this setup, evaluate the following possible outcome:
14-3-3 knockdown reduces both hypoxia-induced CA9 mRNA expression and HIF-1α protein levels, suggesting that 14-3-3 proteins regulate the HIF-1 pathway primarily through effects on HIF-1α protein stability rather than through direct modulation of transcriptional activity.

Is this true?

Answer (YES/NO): NO